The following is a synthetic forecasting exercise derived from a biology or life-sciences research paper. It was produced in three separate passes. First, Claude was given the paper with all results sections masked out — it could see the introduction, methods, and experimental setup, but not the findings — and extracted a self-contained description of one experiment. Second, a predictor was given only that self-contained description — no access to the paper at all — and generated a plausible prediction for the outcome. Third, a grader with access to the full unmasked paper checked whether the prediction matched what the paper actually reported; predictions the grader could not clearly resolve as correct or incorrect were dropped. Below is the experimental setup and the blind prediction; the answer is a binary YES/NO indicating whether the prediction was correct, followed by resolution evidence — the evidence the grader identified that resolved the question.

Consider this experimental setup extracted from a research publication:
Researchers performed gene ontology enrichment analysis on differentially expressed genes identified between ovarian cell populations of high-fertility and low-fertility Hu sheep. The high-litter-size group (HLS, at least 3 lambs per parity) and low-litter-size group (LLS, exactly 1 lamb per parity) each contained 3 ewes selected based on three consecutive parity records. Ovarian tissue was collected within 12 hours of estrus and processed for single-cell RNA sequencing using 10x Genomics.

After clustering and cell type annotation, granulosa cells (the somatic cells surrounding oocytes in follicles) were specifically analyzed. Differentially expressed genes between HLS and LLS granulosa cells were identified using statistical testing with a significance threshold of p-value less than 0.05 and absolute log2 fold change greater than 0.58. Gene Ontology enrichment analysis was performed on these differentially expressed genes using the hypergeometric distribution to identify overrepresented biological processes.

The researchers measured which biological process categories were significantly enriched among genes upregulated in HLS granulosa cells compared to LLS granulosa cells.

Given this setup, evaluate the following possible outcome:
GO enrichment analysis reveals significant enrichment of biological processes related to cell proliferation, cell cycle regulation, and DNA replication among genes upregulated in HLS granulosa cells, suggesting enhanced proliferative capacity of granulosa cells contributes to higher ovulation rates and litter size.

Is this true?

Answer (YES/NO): NO